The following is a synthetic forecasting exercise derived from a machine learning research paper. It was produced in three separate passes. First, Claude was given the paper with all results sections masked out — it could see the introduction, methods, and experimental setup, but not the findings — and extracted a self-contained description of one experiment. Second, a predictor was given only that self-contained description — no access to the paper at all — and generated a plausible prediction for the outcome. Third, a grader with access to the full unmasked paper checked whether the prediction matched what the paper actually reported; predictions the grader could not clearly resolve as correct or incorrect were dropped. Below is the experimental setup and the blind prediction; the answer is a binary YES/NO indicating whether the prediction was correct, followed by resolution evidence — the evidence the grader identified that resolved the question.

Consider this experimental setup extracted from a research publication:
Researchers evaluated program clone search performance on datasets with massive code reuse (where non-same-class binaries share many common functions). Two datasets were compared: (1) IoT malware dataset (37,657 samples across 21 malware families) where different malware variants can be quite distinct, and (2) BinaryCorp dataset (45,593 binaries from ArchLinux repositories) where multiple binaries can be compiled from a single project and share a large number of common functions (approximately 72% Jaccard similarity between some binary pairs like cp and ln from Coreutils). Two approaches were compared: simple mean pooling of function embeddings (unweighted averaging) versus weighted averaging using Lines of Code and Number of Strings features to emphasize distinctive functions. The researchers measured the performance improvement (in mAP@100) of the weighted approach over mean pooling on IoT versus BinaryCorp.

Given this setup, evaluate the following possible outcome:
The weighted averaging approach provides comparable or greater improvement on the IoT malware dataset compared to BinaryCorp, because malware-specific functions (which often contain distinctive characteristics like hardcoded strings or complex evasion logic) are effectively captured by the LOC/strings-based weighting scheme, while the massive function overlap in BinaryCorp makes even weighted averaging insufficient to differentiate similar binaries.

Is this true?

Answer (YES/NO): NO